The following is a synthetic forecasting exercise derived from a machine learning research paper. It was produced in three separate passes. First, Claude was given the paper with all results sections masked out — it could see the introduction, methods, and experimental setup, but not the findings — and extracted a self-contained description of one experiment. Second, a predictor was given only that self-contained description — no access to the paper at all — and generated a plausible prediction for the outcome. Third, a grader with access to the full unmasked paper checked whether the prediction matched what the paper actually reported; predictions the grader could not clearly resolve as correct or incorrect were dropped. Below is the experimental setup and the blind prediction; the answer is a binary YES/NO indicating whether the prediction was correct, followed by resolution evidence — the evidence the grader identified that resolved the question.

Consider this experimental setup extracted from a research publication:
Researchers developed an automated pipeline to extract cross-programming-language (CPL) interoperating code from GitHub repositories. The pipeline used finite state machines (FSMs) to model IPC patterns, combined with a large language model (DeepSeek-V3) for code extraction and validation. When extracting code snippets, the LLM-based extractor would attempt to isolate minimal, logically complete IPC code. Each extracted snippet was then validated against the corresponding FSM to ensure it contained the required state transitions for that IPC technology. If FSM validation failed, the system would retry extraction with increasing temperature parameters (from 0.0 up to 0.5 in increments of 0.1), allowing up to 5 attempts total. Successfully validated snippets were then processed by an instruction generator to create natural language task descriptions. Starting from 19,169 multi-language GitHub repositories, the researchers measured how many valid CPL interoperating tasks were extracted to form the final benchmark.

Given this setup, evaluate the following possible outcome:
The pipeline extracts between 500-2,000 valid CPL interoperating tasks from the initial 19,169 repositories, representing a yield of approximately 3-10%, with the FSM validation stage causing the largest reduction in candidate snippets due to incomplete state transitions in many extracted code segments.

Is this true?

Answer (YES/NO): NO